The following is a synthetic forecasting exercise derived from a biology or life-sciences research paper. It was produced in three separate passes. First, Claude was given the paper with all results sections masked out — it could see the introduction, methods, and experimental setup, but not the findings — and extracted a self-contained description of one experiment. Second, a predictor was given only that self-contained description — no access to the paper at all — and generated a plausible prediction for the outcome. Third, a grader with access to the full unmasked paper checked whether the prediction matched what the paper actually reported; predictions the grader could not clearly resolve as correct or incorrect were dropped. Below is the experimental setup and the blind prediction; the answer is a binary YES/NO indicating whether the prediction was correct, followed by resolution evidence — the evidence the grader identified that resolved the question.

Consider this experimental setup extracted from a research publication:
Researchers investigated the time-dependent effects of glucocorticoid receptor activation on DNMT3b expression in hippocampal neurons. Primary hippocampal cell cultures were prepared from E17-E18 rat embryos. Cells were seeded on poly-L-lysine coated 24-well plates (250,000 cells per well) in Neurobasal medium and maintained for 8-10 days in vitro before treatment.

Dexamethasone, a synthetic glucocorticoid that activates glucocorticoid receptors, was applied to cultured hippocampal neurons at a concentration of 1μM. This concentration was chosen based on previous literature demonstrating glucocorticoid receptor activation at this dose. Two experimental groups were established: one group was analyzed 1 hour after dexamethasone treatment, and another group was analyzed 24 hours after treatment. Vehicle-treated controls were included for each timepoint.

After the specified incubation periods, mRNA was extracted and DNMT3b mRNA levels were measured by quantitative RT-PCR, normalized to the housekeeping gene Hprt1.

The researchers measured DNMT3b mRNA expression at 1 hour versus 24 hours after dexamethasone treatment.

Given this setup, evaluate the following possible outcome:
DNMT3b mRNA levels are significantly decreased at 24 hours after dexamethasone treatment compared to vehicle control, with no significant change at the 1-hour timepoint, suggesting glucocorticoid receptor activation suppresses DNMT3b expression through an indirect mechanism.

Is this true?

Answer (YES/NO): NO